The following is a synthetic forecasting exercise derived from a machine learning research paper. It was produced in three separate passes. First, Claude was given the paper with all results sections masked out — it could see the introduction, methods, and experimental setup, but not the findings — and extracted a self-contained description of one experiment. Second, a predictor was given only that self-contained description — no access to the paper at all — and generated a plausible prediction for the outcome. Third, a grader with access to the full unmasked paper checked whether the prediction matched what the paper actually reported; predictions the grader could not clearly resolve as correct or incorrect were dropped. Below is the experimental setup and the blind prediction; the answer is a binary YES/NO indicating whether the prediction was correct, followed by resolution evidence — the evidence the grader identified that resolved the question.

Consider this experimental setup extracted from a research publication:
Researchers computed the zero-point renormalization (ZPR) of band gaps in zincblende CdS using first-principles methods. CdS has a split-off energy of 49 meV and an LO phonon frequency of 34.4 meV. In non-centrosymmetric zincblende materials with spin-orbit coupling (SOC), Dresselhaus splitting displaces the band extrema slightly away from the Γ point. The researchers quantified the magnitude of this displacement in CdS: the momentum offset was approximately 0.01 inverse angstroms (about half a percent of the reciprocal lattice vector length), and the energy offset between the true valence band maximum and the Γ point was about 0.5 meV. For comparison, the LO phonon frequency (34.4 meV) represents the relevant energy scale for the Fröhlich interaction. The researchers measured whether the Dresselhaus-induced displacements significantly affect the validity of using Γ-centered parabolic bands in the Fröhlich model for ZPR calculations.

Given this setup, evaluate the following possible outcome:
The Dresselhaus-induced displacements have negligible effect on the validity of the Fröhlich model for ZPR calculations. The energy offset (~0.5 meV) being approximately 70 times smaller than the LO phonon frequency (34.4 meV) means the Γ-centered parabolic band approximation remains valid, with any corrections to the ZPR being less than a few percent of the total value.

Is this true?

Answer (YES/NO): YES